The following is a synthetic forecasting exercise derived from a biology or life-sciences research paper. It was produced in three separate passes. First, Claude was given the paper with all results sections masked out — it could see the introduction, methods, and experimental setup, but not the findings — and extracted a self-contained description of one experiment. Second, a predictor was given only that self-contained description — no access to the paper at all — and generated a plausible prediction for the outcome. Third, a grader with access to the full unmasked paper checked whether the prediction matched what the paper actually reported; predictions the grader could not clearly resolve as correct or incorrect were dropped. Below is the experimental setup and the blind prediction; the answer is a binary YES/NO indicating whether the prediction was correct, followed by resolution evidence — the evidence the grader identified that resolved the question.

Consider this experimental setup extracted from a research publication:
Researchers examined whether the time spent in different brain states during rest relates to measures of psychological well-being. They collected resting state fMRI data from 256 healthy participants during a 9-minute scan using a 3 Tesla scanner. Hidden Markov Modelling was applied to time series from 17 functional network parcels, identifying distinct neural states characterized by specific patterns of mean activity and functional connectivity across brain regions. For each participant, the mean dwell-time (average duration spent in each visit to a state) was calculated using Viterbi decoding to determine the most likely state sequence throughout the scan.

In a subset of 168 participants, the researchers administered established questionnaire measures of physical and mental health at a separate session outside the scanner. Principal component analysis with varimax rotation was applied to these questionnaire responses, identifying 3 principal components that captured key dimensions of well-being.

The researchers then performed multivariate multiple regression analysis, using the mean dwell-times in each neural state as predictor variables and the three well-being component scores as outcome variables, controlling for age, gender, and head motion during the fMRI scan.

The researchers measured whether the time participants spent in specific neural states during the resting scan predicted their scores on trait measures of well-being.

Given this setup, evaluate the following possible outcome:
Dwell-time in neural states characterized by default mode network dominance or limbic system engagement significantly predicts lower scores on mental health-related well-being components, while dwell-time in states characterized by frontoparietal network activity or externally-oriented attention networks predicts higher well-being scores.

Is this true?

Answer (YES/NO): NO